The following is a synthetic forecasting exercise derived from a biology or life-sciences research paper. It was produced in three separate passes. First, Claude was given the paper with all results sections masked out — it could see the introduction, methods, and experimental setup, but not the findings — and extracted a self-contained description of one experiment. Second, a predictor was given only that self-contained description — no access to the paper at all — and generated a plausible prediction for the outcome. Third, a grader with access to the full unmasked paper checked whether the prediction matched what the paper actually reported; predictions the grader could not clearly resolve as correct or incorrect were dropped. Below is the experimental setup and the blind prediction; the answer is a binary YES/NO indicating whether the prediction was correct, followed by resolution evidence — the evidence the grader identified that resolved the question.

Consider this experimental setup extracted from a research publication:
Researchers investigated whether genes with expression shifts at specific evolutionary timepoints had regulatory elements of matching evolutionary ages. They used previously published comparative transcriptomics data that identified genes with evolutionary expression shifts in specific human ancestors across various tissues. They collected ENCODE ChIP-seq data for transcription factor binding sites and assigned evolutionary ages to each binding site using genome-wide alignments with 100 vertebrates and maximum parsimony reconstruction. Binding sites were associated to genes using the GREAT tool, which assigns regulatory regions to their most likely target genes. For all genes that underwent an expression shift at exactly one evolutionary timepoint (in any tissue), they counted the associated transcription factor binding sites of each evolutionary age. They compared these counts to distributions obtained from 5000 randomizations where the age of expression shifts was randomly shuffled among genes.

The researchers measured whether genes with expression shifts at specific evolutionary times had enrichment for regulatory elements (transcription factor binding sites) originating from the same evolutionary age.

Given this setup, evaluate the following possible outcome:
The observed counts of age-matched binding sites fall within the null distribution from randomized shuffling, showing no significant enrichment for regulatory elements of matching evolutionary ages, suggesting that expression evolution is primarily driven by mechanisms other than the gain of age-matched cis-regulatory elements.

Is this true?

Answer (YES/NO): NO